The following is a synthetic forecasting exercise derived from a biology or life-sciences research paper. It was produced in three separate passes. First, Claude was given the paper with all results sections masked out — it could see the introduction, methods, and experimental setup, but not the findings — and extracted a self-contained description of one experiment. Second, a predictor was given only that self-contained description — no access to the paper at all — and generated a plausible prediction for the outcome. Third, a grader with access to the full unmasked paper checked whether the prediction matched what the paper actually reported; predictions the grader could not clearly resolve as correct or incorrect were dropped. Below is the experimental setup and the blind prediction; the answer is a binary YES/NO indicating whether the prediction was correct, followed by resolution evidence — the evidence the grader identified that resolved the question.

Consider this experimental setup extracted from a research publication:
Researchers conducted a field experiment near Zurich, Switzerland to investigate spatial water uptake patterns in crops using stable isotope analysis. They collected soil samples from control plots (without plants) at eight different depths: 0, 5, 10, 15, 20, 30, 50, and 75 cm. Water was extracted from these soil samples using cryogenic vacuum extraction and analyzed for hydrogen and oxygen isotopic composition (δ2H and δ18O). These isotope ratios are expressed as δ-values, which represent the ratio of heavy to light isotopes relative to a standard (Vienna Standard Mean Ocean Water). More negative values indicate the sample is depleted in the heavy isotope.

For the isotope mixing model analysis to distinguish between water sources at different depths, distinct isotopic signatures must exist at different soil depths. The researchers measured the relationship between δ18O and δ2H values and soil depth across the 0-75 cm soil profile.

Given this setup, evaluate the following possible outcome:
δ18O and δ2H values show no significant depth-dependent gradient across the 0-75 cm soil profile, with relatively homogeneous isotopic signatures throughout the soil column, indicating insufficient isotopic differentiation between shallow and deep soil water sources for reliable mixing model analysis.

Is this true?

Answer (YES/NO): NO